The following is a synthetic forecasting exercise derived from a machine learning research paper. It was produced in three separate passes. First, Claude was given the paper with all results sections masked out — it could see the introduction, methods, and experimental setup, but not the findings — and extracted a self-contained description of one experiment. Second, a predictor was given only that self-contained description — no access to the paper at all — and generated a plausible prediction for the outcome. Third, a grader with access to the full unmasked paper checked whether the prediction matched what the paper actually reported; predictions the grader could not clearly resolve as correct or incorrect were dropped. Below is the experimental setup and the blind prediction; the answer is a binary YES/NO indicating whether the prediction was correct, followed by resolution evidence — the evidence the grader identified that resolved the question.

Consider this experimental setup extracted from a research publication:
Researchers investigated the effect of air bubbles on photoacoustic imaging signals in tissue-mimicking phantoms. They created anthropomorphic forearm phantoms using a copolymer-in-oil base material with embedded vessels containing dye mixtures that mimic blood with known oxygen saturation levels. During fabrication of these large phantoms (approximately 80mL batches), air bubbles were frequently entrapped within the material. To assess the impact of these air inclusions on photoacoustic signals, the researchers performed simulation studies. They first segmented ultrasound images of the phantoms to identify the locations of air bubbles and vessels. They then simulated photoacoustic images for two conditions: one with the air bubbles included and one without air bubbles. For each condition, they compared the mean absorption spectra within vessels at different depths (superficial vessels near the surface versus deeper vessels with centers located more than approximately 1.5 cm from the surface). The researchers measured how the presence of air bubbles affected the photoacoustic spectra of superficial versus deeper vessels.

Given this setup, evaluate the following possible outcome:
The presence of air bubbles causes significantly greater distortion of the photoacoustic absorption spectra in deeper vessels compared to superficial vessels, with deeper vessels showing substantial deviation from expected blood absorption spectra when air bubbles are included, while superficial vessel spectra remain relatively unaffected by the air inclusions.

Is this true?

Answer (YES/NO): YES